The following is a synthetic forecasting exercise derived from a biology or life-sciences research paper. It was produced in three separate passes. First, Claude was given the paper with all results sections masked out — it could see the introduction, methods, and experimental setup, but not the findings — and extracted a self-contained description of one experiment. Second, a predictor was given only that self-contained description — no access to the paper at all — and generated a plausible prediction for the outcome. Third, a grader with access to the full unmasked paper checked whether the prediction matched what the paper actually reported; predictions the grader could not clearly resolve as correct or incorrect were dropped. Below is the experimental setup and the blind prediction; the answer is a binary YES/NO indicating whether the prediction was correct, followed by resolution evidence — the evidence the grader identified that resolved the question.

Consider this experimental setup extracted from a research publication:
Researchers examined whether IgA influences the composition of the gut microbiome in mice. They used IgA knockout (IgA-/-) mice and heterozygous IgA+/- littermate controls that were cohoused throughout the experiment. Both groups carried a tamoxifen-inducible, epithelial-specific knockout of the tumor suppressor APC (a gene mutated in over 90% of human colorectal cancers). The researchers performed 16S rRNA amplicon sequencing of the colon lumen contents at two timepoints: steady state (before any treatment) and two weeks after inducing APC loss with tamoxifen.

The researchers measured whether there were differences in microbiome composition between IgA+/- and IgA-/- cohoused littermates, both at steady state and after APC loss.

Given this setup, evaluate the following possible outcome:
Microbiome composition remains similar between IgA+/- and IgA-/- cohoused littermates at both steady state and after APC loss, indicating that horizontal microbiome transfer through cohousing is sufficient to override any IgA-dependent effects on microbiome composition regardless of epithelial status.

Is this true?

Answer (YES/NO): YES